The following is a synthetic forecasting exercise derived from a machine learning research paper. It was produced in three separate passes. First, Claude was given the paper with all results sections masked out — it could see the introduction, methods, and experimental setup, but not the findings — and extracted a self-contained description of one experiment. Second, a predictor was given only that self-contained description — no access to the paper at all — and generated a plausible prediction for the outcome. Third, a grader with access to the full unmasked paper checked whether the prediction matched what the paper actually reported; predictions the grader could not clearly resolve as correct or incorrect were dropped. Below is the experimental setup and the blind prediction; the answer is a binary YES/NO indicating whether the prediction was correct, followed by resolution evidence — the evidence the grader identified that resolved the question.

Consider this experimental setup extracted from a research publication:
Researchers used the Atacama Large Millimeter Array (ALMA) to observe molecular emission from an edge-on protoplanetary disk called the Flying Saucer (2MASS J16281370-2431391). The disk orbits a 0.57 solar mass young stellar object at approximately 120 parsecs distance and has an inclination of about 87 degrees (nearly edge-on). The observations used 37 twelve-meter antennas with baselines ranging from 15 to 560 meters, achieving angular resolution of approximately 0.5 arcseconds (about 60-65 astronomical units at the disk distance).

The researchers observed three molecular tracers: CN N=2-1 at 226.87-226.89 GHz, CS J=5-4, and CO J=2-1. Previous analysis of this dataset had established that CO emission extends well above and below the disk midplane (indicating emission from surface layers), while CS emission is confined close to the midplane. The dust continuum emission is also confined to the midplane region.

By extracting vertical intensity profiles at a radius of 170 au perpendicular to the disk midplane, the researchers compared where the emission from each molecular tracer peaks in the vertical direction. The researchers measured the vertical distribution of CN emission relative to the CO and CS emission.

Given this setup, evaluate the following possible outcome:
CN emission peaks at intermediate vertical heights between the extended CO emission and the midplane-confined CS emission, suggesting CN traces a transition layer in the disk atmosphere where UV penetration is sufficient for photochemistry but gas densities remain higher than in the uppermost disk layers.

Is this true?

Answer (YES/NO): YES